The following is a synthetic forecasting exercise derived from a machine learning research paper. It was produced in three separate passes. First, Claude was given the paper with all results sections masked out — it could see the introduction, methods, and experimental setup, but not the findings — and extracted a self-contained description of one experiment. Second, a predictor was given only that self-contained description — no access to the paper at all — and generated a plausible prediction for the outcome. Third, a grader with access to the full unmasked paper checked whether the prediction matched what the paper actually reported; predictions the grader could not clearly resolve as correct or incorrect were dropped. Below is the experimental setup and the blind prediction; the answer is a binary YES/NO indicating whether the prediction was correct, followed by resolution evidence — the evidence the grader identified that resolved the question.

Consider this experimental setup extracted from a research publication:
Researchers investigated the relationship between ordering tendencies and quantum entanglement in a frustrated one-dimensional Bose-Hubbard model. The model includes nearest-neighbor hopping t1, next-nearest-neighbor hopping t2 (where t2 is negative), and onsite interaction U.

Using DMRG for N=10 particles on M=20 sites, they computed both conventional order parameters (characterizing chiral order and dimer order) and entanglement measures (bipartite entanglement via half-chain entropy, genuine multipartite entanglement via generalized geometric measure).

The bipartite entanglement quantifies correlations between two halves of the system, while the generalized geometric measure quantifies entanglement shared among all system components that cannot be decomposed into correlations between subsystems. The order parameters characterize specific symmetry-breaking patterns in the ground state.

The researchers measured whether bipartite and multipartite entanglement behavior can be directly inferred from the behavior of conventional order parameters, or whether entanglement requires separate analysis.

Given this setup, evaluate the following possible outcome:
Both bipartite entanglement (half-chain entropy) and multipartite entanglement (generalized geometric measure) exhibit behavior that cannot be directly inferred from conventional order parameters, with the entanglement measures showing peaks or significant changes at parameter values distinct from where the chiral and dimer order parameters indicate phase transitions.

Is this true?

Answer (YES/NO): NO